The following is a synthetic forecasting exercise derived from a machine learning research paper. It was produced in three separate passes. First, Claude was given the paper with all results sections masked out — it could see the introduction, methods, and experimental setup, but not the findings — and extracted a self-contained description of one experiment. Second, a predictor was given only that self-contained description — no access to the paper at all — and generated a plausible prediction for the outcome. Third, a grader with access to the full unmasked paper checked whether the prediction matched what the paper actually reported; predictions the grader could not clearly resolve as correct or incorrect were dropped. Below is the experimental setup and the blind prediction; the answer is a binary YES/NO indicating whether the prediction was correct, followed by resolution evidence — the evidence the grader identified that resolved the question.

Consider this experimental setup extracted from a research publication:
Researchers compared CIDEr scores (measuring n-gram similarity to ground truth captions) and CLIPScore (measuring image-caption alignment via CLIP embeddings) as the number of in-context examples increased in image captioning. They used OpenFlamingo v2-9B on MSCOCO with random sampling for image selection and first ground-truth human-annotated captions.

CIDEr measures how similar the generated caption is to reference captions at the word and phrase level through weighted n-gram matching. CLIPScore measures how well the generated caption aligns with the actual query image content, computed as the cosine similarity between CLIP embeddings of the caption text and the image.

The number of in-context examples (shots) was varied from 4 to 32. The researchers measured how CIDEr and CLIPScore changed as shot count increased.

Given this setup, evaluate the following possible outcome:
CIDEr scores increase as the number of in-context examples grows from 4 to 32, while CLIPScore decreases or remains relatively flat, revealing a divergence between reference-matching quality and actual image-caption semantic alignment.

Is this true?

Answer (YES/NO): YES